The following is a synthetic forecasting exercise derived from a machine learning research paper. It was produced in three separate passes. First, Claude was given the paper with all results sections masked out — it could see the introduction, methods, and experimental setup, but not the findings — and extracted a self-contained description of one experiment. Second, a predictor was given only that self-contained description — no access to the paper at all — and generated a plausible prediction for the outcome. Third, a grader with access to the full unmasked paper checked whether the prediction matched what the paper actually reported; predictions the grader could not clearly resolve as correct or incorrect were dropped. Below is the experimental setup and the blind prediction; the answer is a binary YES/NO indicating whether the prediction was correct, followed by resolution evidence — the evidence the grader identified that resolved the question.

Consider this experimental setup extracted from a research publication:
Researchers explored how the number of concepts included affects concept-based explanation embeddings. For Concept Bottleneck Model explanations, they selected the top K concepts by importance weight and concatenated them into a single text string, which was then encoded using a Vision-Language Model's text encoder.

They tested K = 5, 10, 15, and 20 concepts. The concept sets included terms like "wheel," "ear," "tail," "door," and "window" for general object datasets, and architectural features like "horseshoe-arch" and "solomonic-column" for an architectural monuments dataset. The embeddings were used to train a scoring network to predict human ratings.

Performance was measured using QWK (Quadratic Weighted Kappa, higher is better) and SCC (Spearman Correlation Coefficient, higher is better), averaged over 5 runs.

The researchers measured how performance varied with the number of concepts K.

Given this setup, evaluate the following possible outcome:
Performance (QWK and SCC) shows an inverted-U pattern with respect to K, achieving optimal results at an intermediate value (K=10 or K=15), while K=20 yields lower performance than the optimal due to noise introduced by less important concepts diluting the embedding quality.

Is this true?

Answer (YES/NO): NO